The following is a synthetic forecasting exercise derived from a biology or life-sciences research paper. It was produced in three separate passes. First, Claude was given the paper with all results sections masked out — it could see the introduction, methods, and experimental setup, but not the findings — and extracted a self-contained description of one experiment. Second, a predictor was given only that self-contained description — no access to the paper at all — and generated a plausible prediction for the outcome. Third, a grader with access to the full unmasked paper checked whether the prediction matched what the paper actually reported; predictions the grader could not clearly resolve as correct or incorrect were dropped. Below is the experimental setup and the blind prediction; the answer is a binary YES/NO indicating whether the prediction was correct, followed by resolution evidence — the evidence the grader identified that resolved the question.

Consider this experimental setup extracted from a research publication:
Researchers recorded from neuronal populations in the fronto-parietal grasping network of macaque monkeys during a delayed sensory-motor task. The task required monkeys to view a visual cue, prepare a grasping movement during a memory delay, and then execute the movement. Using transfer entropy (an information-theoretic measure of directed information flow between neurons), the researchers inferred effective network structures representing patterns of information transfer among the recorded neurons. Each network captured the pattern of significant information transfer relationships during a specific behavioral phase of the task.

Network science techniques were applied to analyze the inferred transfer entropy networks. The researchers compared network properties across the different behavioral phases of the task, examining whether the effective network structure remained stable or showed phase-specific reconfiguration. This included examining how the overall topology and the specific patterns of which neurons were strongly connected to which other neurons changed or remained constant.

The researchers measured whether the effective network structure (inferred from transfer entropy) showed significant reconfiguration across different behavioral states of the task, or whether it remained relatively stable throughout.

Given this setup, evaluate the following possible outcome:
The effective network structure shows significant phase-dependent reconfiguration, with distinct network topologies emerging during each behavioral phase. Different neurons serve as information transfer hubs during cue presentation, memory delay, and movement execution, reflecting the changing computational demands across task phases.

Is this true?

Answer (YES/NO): NO